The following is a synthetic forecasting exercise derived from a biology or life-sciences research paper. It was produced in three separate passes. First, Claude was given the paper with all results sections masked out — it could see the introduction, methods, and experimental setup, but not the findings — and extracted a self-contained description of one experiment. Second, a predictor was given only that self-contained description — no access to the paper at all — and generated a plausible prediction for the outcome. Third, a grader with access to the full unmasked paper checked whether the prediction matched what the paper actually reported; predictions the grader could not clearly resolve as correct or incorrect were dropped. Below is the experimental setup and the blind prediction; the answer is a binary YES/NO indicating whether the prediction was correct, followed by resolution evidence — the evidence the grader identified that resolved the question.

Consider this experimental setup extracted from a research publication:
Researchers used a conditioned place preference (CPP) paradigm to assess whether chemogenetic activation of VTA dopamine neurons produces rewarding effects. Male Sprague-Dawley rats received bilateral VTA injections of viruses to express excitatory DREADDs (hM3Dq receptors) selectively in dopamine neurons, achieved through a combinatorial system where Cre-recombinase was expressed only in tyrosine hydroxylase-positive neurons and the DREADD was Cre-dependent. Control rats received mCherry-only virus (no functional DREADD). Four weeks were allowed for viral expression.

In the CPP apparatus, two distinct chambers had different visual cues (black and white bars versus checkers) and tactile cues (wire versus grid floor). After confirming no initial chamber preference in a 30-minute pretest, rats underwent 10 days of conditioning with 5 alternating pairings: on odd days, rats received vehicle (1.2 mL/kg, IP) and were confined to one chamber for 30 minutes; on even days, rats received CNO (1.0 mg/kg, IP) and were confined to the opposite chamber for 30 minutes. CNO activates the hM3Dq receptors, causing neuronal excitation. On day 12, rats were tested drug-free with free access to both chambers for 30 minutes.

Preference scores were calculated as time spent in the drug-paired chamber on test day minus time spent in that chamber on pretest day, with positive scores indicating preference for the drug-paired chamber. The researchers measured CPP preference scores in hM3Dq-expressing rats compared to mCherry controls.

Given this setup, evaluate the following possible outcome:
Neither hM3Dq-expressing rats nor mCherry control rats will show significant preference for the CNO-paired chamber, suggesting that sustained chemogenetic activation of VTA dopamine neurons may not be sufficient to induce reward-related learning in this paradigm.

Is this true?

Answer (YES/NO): NO